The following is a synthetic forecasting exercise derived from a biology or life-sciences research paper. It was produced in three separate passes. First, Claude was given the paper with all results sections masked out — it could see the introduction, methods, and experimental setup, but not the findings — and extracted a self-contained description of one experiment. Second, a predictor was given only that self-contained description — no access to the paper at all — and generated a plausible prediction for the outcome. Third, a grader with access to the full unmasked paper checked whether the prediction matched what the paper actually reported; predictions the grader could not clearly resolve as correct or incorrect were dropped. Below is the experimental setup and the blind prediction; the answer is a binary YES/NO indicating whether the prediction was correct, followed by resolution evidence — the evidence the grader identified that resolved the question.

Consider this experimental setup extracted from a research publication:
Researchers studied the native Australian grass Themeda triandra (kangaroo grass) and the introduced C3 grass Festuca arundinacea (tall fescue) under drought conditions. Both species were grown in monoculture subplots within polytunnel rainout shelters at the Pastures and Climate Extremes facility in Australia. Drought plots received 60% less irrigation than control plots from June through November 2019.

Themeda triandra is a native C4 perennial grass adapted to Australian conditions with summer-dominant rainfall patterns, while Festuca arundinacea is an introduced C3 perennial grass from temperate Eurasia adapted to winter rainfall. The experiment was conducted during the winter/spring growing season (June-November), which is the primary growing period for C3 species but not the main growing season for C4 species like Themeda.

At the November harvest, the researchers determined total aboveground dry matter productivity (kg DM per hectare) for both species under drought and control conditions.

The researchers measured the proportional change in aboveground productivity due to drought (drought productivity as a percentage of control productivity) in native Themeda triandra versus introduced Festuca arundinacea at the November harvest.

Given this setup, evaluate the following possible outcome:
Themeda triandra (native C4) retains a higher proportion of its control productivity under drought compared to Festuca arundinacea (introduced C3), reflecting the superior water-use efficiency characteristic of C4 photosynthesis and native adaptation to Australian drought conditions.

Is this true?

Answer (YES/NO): NO